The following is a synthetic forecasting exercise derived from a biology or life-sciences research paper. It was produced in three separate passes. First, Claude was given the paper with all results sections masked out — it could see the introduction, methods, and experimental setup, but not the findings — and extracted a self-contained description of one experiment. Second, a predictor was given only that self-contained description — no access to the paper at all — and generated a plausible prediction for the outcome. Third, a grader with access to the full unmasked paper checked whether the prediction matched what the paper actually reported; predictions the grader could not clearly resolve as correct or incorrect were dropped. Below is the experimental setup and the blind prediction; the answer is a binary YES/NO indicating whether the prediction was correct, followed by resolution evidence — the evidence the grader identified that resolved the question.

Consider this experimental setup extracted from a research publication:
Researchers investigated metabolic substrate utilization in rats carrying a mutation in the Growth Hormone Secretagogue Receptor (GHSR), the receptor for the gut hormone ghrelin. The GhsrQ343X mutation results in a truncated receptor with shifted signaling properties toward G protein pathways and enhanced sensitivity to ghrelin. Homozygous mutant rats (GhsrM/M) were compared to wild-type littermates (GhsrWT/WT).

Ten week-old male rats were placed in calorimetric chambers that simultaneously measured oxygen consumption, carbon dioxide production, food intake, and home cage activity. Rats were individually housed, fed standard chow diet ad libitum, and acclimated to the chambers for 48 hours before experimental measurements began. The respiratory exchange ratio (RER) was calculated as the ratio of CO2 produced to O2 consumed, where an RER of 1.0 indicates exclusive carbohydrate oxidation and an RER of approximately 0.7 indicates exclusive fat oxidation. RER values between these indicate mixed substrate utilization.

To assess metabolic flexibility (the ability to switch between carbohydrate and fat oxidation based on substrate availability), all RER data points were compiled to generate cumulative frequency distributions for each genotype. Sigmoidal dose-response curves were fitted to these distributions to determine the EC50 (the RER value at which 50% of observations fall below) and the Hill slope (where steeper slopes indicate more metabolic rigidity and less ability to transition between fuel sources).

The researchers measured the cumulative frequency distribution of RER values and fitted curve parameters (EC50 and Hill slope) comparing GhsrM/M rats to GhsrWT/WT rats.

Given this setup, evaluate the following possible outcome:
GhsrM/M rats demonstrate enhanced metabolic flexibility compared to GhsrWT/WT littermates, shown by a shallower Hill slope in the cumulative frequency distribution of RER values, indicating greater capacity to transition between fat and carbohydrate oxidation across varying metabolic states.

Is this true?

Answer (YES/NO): NO